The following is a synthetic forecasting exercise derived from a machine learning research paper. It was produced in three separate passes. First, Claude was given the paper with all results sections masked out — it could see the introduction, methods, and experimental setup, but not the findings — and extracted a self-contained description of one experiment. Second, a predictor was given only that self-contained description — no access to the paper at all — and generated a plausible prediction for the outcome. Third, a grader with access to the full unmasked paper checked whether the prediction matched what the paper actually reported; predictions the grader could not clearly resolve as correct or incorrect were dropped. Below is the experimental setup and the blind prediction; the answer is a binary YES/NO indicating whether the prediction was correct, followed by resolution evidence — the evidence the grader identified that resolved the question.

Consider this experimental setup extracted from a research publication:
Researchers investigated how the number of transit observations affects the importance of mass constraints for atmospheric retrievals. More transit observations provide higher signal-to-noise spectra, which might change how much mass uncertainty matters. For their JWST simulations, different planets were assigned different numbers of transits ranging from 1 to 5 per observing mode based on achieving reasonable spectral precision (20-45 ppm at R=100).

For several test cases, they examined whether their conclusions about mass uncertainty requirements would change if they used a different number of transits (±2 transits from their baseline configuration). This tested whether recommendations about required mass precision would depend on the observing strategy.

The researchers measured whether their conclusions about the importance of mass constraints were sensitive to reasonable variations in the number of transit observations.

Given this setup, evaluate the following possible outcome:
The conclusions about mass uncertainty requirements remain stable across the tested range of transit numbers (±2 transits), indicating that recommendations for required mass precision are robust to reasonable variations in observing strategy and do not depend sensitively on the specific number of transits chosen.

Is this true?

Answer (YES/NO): YES